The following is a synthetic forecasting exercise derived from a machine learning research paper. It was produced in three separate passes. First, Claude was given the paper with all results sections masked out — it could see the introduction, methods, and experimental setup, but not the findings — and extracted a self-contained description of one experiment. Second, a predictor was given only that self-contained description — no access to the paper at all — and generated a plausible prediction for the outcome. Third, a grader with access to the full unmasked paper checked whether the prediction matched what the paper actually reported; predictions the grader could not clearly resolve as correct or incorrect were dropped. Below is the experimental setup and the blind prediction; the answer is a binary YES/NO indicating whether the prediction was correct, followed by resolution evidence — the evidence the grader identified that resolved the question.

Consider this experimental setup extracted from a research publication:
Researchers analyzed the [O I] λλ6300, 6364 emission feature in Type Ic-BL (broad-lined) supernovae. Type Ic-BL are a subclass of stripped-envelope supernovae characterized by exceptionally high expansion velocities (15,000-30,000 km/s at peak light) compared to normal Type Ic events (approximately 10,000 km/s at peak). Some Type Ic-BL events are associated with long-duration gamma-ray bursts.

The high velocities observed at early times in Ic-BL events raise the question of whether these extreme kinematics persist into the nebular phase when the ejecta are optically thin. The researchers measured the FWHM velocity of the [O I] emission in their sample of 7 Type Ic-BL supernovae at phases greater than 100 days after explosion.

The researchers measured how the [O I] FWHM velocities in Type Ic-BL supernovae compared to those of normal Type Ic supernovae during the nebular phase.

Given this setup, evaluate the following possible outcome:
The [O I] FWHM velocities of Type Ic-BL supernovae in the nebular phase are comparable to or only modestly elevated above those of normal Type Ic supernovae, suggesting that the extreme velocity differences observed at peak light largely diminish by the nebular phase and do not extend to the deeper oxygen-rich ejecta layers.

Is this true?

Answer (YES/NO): YES